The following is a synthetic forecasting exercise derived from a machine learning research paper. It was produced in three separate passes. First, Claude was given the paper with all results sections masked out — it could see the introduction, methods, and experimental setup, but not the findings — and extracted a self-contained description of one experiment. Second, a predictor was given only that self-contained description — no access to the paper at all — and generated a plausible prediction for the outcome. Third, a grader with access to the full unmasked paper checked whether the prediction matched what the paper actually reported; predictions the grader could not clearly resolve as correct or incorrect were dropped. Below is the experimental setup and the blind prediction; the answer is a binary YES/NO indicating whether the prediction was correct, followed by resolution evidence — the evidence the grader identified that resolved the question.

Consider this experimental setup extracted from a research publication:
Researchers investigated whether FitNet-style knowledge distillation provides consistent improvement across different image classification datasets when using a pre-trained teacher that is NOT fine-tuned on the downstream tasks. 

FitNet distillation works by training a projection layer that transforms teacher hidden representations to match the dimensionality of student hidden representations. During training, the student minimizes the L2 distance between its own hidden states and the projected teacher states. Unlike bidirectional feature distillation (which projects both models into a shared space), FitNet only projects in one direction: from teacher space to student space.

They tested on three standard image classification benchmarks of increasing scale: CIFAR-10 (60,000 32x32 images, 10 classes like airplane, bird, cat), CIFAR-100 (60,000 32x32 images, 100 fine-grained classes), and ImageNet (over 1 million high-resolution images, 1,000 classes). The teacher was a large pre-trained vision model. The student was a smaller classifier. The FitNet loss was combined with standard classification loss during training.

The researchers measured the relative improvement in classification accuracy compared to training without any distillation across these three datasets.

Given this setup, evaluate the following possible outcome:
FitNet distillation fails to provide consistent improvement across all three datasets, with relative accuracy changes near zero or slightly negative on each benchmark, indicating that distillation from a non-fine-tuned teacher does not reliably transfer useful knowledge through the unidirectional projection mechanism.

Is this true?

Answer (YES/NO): NO